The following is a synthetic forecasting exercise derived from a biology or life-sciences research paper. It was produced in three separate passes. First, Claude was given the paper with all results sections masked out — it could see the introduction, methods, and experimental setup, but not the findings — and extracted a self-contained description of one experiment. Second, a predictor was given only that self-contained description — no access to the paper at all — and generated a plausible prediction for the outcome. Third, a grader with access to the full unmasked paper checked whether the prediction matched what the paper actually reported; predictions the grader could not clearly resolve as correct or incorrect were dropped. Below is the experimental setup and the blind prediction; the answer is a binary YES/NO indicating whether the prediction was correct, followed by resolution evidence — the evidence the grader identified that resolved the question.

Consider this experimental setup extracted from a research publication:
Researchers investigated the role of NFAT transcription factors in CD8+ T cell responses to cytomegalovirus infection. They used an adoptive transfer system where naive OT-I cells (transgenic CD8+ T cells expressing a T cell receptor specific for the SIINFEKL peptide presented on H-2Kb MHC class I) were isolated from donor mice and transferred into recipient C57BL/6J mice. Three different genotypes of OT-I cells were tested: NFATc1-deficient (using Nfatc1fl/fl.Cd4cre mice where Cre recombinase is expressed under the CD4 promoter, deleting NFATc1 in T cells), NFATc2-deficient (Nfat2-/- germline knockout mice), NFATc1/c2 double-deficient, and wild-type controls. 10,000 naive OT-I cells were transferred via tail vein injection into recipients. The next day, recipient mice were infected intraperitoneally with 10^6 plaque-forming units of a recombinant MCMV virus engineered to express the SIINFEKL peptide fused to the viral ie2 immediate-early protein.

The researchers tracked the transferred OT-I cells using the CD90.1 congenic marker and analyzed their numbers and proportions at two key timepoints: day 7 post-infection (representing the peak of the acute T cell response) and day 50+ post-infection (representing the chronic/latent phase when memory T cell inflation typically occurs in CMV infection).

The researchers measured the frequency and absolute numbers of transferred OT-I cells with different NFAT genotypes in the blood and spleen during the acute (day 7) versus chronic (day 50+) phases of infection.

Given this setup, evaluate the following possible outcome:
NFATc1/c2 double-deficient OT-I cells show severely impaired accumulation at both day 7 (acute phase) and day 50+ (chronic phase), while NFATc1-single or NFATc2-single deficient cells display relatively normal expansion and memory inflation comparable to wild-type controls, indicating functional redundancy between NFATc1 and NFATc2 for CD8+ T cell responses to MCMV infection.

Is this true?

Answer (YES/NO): NO